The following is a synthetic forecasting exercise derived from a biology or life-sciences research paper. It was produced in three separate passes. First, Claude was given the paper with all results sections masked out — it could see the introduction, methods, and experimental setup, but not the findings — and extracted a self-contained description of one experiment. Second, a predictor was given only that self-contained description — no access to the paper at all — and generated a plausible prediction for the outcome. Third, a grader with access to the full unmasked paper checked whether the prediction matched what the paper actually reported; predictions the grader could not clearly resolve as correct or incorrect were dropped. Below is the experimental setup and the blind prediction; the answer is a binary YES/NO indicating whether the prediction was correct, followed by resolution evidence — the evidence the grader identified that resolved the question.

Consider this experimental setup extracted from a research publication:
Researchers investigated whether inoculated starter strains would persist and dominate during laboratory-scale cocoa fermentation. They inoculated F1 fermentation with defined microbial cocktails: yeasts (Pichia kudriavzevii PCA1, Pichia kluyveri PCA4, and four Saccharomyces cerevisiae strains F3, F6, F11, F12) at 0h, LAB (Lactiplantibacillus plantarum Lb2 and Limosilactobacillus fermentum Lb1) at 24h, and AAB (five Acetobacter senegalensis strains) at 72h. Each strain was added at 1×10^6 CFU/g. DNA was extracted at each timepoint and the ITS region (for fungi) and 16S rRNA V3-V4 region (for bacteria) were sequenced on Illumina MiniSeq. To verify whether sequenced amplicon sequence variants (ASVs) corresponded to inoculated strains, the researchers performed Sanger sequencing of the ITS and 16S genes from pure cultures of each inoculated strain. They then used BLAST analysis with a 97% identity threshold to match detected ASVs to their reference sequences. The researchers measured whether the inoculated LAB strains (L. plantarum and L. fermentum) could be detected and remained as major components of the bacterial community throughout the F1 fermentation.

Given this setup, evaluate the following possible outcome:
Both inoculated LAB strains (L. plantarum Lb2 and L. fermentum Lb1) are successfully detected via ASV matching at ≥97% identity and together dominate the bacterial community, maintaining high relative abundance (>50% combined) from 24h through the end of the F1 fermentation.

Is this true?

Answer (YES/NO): NO